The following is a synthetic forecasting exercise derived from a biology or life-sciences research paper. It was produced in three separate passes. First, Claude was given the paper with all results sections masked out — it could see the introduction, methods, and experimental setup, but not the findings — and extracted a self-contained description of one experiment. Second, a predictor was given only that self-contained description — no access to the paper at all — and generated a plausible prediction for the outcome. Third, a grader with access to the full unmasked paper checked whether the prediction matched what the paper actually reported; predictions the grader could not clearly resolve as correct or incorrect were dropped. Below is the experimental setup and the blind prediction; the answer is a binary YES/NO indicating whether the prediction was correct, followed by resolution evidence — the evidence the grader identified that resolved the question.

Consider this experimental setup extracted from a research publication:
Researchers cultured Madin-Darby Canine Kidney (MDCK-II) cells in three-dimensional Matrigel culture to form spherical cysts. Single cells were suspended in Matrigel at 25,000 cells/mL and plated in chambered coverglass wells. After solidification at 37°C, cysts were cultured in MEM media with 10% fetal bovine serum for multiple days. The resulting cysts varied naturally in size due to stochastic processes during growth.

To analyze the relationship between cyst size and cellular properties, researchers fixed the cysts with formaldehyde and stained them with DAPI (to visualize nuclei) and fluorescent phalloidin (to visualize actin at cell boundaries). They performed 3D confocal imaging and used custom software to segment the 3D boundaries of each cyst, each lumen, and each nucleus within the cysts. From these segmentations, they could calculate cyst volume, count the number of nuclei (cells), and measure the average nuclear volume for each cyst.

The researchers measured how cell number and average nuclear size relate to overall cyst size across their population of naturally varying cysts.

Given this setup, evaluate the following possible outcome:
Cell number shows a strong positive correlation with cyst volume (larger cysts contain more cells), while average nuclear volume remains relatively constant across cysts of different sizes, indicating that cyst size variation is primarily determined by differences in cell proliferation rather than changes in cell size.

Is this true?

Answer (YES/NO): NO